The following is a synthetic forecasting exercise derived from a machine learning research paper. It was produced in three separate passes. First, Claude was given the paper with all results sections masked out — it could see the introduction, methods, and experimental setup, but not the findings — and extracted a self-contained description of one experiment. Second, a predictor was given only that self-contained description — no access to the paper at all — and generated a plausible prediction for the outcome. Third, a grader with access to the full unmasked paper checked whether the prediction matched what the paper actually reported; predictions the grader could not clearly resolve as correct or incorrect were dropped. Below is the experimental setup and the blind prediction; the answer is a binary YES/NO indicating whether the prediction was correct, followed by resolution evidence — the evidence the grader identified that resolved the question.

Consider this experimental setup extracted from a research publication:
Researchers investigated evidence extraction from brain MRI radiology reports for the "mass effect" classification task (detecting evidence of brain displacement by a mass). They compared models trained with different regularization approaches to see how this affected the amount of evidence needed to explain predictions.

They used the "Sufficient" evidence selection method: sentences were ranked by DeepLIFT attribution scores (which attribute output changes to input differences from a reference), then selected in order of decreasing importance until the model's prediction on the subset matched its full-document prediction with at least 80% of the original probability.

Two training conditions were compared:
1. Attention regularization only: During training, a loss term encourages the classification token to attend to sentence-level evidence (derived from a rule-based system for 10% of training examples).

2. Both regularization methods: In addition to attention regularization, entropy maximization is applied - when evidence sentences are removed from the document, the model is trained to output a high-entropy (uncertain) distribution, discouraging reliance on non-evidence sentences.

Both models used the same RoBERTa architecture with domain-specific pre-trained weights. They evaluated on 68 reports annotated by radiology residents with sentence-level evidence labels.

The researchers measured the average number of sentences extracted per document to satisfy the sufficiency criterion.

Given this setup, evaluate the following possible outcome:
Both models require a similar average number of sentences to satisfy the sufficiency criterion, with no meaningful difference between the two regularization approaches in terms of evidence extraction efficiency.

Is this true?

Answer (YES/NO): NO